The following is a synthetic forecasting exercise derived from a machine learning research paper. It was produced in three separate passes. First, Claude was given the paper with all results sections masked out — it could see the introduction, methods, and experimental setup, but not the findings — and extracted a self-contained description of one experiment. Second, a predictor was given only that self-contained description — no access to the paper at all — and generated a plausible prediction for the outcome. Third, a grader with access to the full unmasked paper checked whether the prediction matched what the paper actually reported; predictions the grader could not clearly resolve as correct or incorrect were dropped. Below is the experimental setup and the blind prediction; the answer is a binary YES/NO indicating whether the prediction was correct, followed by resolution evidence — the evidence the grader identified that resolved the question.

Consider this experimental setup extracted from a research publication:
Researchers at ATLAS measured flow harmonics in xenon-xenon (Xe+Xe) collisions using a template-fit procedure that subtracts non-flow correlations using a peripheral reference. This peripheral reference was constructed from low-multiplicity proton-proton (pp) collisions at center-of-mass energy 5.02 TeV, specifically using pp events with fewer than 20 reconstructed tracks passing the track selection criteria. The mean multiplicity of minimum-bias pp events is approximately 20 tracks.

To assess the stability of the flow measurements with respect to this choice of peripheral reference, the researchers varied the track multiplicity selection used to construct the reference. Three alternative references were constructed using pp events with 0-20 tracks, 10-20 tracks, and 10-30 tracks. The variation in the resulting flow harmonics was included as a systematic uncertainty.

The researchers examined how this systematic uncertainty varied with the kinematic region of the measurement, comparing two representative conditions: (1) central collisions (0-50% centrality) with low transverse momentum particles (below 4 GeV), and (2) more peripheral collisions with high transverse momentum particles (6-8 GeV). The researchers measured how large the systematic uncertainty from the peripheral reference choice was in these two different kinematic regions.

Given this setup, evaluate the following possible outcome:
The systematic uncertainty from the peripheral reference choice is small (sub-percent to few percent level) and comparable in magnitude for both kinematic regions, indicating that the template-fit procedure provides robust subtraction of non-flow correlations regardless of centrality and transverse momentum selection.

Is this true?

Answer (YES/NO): NO